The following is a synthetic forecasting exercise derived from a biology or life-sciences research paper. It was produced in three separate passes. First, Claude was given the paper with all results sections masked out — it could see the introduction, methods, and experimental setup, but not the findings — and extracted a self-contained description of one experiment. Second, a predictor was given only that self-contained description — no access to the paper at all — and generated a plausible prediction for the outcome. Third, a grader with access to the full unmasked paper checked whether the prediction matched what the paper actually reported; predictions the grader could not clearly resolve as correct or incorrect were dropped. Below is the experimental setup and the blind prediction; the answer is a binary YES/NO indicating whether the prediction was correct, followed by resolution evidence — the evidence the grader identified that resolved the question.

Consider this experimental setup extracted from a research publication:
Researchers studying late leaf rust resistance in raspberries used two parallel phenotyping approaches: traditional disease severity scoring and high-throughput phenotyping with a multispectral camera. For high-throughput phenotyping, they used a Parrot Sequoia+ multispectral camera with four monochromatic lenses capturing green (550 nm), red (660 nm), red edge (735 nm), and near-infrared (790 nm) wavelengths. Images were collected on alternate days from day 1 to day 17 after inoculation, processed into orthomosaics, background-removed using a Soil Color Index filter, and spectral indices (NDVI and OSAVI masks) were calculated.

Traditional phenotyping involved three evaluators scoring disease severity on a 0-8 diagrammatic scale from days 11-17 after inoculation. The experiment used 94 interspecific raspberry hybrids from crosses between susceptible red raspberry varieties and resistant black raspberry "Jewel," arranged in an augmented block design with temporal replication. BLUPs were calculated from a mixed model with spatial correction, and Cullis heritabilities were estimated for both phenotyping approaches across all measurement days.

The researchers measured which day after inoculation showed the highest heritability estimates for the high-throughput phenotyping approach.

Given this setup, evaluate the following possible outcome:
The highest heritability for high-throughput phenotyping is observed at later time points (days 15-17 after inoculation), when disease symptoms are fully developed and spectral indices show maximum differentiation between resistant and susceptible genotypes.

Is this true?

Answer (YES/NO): NO